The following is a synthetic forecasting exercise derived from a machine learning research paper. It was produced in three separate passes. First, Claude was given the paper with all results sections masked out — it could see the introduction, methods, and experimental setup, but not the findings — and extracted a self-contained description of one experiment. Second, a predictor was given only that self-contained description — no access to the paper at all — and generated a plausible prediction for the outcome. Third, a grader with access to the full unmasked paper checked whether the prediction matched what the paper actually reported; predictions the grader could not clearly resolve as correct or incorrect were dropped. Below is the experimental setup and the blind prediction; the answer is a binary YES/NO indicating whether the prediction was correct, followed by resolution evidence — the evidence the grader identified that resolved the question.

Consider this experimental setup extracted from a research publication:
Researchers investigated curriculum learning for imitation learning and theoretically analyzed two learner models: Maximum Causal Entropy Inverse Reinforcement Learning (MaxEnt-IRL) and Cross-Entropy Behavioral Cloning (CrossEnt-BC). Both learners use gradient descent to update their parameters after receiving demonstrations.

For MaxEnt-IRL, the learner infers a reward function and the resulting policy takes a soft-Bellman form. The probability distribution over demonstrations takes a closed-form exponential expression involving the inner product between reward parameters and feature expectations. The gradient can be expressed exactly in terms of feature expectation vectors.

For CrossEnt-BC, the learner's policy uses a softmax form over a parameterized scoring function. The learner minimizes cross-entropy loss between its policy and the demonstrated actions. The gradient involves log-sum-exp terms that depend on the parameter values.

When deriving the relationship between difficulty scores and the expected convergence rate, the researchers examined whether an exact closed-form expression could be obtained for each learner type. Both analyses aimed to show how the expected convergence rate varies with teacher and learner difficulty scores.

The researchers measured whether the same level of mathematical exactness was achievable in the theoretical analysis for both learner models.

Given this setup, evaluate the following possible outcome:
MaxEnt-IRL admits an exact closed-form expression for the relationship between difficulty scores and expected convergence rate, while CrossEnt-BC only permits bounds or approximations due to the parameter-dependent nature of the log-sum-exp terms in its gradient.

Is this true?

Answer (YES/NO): YES